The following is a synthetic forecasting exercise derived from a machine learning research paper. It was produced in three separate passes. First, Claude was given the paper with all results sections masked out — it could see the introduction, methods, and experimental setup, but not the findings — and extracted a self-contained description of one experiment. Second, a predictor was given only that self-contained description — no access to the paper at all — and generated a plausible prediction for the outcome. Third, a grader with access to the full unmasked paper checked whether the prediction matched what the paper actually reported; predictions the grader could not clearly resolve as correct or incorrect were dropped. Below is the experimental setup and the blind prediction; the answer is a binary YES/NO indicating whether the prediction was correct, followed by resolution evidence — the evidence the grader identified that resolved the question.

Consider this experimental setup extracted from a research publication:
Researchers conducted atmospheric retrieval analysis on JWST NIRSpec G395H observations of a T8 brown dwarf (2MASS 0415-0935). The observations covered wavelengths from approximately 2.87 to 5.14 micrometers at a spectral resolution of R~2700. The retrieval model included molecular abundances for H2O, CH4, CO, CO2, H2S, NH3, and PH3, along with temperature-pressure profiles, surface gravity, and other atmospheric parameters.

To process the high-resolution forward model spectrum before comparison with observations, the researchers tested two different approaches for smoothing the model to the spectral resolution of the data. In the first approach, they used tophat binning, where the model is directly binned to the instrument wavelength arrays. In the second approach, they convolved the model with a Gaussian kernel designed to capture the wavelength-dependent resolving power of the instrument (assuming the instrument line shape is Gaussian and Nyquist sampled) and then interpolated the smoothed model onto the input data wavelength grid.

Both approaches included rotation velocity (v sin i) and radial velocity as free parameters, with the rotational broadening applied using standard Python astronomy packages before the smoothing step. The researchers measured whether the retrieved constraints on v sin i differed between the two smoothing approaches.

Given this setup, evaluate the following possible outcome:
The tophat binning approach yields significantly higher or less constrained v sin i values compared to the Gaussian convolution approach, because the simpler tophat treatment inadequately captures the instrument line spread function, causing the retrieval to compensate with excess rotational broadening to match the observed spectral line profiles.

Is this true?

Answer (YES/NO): NO